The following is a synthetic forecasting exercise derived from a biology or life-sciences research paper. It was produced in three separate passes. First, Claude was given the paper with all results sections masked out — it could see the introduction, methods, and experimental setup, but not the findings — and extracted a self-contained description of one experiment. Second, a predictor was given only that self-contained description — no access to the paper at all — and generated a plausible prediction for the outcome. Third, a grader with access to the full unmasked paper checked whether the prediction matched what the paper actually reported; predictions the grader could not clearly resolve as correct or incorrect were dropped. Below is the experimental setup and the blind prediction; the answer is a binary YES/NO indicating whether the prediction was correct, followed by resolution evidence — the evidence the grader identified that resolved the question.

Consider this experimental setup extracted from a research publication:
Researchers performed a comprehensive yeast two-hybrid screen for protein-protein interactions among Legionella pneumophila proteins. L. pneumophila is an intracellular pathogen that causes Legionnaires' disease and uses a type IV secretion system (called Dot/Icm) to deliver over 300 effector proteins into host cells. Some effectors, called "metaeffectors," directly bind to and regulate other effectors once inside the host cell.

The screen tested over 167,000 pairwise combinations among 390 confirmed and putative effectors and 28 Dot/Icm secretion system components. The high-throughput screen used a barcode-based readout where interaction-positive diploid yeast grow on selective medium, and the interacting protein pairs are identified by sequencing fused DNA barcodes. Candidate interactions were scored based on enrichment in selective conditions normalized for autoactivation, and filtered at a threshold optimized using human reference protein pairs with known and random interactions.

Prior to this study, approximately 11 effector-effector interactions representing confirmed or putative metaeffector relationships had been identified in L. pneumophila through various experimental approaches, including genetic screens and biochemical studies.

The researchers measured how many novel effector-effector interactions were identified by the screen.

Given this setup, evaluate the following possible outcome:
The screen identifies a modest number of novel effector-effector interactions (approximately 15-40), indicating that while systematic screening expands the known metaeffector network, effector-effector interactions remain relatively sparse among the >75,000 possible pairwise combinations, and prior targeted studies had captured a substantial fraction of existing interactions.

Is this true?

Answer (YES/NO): NO